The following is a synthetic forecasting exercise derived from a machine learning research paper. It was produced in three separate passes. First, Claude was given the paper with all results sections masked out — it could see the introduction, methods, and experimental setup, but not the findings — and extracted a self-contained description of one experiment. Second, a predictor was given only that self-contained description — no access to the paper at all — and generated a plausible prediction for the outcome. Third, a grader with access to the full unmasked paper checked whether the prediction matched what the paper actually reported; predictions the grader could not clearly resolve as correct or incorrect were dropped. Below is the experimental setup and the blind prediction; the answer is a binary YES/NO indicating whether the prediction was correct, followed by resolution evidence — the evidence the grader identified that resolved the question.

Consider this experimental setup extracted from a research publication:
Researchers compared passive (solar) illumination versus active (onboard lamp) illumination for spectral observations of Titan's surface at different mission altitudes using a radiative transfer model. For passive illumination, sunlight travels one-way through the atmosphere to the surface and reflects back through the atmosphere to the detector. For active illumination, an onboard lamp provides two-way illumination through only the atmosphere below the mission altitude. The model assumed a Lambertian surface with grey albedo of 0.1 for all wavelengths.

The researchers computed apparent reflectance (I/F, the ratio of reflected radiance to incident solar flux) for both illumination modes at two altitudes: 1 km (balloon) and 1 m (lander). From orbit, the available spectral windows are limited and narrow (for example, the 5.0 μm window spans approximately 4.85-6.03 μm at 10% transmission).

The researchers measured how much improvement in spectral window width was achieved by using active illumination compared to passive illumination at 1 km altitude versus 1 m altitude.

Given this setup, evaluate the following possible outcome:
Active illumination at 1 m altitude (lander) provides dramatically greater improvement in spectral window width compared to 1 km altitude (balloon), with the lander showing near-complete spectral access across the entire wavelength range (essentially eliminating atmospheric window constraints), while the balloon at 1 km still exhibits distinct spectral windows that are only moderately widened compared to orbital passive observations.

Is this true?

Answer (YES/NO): NO